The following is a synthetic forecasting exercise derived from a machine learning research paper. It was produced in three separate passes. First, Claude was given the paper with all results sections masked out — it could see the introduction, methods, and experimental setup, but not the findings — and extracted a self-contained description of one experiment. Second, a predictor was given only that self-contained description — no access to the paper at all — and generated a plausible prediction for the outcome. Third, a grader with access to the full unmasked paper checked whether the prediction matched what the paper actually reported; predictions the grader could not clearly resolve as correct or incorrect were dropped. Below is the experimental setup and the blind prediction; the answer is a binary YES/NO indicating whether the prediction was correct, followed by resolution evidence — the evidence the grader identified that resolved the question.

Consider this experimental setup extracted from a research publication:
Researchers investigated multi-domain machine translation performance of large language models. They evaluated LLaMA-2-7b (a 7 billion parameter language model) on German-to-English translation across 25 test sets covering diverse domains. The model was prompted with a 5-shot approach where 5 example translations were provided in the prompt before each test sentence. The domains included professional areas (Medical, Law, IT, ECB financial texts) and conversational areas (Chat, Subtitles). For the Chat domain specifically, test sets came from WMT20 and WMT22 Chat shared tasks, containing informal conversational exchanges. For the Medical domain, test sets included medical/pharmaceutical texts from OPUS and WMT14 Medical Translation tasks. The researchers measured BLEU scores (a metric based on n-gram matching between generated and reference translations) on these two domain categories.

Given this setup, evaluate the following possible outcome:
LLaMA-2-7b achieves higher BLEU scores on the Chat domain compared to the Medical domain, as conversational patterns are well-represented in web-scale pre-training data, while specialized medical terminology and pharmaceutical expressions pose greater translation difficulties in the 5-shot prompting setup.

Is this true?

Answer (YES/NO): YES